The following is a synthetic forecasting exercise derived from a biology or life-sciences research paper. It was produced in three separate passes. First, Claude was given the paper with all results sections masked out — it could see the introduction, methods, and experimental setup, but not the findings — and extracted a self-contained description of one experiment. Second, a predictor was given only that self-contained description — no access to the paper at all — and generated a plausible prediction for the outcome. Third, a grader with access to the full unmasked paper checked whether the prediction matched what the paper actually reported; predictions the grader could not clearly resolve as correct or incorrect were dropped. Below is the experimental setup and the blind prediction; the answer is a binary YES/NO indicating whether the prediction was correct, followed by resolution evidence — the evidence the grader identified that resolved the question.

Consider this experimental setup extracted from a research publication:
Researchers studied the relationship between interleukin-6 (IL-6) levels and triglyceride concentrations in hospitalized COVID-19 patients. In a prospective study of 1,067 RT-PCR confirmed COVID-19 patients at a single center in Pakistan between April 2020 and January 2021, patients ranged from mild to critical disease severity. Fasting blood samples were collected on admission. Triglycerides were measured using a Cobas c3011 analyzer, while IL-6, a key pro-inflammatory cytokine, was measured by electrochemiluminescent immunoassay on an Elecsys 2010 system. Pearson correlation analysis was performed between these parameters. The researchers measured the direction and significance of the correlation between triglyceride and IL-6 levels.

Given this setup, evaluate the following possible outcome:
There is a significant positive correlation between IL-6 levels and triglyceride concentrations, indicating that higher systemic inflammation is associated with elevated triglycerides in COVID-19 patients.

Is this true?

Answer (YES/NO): NO